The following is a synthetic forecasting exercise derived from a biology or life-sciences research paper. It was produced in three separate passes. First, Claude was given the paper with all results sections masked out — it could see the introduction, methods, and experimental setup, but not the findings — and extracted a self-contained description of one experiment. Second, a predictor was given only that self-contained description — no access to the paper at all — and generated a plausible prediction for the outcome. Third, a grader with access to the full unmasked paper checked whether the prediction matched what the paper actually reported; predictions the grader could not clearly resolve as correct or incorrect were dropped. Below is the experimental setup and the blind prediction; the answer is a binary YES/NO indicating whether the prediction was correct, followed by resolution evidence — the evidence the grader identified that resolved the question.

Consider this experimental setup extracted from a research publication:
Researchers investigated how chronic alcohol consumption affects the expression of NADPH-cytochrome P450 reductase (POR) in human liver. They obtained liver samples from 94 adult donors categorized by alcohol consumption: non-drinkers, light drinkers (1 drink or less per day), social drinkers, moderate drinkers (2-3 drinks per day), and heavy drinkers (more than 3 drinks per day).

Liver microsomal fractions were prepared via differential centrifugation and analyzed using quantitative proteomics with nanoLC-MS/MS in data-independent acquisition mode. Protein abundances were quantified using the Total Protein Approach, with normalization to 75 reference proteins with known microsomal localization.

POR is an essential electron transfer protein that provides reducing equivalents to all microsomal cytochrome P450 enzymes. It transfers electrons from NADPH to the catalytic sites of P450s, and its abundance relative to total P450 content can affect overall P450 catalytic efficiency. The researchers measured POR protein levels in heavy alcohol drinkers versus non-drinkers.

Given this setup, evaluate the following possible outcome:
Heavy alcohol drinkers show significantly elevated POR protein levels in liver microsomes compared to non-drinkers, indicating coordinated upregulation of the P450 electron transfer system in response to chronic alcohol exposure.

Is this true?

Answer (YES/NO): YES